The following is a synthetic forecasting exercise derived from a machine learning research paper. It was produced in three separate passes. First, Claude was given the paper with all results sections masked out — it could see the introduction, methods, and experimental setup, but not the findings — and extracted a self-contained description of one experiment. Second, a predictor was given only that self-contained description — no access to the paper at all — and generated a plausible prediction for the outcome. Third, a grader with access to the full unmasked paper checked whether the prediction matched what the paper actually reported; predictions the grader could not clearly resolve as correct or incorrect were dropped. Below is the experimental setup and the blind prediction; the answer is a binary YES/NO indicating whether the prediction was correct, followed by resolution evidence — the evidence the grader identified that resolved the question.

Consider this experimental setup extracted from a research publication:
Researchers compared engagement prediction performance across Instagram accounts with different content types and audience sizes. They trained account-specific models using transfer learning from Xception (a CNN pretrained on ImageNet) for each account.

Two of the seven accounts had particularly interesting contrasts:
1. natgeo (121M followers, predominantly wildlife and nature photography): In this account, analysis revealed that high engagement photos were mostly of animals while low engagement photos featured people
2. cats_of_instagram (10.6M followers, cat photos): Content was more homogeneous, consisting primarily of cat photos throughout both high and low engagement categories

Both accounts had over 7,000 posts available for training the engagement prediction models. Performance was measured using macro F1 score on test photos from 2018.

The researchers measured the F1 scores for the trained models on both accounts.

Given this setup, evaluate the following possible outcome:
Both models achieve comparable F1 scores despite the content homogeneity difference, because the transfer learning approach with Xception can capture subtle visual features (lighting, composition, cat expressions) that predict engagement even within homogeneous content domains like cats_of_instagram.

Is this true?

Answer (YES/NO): NO